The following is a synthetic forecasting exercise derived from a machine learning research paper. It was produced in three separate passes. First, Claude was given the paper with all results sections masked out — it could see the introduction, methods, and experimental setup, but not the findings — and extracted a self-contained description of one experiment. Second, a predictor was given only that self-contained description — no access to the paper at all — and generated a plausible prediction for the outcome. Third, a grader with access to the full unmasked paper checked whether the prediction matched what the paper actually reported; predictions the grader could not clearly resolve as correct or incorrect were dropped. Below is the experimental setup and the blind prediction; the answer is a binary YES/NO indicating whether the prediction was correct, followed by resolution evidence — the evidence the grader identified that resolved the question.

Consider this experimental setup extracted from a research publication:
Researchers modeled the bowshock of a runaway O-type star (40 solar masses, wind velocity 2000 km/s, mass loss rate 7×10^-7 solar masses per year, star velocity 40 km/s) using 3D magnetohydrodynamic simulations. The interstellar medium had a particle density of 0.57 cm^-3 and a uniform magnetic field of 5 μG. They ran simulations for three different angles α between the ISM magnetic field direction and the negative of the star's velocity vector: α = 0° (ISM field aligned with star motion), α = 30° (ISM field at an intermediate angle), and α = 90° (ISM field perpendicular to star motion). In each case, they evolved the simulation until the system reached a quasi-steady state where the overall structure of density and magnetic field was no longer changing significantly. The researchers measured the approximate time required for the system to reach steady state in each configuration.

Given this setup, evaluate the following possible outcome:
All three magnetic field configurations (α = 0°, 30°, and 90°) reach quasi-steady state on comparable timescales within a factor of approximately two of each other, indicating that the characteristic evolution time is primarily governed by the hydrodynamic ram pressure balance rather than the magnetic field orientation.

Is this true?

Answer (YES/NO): YES